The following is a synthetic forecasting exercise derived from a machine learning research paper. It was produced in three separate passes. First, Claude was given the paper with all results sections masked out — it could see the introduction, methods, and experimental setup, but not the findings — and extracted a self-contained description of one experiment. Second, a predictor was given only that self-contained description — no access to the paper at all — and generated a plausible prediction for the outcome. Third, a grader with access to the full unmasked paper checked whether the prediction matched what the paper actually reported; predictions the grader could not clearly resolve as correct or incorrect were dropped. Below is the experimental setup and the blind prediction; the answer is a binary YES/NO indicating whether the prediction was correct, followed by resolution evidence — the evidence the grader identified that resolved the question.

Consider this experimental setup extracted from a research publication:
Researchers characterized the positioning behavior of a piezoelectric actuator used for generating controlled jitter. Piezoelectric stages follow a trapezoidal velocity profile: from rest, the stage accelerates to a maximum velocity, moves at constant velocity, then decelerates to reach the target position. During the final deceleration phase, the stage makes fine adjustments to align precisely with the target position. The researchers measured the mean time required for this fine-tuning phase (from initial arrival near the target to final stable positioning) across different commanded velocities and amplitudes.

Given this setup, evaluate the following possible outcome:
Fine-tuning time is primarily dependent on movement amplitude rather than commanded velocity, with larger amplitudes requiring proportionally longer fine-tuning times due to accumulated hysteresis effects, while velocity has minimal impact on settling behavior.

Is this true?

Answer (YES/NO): NO